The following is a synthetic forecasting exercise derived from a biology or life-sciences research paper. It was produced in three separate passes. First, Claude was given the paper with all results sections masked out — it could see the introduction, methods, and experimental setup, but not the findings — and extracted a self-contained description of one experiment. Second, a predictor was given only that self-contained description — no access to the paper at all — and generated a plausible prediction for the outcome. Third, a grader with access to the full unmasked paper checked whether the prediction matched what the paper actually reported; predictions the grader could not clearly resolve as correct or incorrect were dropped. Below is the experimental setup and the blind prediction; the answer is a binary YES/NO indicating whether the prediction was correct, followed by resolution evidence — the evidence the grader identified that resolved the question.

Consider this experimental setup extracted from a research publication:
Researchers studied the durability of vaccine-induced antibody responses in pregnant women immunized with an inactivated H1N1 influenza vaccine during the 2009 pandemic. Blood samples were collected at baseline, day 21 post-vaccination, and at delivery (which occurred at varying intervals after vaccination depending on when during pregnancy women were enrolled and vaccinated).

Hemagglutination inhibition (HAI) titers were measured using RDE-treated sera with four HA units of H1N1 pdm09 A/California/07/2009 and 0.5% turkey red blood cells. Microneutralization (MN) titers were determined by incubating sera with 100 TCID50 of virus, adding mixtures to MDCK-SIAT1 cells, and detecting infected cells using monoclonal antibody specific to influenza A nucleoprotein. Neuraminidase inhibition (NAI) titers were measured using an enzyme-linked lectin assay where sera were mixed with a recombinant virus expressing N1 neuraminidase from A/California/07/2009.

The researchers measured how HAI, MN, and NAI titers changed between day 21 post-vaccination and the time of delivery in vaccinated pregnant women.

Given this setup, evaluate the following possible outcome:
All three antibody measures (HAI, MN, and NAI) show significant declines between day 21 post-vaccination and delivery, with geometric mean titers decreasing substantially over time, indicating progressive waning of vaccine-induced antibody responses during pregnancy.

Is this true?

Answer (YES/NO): NO